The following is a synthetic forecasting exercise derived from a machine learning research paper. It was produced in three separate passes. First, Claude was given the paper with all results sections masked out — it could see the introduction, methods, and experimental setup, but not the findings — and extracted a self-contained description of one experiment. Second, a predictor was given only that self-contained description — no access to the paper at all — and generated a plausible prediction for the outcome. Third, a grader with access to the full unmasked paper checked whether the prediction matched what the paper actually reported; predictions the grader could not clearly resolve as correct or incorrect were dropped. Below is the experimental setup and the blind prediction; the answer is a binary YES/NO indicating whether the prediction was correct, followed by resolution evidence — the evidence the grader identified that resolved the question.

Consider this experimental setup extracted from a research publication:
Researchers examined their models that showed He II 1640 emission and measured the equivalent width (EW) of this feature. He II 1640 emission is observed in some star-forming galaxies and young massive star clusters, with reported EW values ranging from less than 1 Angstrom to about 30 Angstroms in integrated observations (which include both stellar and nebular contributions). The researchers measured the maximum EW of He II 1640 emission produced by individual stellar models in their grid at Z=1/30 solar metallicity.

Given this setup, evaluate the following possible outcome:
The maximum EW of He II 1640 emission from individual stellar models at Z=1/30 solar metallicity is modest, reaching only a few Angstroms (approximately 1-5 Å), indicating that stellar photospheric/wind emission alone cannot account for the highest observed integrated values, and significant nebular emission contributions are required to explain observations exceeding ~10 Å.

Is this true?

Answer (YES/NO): YES